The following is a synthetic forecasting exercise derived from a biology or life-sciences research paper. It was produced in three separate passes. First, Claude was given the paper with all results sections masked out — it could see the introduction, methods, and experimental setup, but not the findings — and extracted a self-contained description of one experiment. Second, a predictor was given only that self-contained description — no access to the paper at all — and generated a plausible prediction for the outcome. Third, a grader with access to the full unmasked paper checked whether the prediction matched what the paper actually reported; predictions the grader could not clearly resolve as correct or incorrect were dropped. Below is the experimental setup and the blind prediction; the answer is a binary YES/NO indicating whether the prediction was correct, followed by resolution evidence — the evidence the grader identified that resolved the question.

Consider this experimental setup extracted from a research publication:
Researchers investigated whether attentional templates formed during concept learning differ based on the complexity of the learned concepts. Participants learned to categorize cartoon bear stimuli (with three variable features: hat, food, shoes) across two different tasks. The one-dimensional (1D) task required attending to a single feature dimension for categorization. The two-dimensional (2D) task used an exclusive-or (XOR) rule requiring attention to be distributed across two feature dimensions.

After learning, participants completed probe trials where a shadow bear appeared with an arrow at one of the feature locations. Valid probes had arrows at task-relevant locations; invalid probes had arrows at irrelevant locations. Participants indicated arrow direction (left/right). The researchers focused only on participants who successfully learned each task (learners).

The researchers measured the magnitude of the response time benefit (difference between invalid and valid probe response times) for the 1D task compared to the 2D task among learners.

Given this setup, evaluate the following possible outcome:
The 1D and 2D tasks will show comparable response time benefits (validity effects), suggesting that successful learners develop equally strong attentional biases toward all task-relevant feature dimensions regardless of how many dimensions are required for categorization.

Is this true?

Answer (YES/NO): NO